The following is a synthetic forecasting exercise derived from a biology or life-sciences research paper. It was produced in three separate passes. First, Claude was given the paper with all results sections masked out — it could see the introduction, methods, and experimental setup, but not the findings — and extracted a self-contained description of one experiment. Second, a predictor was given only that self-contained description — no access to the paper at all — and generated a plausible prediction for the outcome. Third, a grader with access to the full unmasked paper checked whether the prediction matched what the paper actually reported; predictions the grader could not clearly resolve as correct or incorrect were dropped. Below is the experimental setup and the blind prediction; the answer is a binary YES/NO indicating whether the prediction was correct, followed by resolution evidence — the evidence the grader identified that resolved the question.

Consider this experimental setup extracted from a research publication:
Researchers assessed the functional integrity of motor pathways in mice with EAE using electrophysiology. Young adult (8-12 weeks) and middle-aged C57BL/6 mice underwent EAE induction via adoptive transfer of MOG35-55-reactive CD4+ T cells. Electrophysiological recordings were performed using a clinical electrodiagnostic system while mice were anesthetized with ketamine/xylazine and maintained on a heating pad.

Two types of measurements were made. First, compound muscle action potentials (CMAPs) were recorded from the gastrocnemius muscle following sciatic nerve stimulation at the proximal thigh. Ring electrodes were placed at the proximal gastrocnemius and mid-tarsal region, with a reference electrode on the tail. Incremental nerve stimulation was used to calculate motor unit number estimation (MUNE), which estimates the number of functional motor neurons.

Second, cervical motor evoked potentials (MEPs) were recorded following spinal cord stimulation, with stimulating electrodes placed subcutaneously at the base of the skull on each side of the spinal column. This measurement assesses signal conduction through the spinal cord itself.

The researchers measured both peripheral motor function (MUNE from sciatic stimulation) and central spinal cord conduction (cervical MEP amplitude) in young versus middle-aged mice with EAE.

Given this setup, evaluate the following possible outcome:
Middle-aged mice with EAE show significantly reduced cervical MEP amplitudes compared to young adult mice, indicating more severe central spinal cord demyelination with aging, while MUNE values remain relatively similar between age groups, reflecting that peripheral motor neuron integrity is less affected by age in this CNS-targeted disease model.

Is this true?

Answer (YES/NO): NO